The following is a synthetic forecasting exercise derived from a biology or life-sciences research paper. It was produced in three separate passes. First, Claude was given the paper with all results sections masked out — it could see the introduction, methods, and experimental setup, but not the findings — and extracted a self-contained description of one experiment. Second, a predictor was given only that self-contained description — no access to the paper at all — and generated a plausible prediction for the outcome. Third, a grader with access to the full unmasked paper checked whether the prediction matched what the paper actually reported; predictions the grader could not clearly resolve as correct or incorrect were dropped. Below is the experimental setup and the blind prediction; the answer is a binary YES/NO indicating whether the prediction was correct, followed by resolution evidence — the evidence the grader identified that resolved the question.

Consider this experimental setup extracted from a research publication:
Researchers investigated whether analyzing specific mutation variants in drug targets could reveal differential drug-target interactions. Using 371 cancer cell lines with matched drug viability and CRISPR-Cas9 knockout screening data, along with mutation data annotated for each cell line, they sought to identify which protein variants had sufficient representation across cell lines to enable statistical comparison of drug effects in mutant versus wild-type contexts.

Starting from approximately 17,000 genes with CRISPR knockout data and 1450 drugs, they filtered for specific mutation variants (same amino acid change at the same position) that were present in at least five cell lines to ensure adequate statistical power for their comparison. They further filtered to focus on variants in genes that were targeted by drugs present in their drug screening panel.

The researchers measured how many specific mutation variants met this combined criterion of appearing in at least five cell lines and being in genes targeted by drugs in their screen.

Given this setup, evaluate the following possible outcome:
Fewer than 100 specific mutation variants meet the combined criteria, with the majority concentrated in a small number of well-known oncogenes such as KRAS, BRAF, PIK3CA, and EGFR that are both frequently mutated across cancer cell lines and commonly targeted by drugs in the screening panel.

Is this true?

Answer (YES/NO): NO